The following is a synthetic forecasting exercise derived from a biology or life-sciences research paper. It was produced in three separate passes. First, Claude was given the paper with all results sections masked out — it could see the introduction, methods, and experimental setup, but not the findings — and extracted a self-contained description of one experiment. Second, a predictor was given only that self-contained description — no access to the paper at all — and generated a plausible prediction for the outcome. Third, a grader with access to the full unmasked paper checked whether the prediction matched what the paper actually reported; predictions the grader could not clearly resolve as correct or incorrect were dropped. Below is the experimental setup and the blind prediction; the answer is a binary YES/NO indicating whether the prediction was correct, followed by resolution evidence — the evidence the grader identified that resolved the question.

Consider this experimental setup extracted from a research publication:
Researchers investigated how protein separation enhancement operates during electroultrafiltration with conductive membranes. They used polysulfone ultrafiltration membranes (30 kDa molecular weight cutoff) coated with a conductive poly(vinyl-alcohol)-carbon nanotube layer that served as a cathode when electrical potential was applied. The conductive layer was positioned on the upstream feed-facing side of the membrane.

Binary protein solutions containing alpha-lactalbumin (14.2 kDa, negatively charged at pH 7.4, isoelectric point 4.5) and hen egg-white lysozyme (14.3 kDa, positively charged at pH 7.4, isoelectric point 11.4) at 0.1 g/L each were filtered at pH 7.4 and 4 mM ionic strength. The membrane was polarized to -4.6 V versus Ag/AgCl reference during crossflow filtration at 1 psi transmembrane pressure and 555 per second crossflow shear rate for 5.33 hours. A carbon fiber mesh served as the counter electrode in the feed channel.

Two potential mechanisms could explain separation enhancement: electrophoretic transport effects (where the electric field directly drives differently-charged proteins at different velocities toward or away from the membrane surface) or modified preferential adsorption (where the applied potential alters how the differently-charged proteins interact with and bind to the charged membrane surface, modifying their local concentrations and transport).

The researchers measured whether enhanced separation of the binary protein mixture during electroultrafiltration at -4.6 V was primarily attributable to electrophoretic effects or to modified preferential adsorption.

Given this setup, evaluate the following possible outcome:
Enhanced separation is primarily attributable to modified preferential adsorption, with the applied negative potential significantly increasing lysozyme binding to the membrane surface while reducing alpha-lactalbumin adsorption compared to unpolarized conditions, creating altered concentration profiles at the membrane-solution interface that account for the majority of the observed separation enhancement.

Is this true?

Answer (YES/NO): YES